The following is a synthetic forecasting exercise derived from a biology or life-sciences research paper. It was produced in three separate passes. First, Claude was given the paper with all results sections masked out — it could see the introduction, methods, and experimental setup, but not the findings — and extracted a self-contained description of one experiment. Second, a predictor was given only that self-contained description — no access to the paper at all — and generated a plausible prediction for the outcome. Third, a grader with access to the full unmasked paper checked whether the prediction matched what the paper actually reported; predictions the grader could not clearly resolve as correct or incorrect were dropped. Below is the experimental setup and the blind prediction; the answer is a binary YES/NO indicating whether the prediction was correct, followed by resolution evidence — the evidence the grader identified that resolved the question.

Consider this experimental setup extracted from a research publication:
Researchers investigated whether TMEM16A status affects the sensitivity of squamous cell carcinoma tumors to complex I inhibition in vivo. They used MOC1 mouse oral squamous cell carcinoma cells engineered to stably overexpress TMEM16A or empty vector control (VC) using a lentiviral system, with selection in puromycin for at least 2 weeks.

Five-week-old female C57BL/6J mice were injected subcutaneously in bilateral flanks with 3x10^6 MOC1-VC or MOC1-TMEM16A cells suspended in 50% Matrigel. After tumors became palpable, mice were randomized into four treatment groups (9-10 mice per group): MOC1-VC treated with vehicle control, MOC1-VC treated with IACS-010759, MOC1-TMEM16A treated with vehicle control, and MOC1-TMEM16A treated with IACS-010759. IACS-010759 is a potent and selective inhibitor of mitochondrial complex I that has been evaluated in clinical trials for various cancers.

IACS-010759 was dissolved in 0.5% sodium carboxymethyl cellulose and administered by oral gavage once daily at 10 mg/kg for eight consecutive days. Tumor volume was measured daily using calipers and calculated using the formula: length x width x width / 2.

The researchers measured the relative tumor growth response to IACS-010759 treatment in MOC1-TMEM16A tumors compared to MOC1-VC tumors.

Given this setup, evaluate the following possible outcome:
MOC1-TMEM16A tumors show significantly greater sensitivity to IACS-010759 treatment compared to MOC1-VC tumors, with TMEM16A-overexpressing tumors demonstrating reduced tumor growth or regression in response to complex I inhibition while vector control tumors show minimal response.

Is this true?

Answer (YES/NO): YES